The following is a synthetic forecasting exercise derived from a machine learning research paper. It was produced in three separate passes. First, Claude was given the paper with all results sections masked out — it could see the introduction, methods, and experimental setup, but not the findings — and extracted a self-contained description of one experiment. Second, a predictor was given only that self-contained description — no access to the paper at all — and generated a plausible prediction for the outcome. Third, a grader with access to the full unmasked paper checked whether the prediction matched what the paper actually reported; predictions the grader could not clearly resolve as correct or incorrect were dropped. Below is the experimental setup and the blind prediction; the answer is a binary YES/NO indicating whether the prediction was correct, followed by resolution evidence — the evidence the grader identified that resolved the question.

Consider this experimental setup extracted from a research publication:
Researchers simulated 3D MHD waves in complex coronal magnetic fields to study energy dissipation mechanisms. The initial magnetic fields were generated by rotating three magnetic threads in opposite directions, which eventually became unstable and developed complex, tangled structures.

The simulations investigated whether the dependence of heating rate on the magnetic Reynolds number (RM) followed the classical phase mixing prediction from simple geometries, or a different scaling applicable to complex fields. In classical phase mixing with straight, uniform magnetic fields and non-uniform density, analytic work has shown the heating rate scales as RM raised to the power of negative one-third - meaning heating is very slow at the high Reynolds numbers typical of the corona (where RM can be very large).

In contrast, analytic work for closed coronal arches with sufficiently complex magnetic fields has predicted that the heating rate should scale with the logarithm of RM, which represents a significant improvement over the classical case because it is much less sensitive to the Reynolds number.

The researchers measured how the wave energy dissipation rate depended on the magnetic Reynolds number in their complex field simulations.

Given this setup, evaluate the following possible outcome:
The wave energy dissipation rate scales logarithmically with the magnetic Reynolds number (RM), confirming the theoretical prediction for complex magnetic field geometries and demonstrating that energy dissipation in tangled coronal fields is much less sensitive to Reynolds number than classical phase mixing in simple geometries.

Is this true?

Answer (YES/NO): NO